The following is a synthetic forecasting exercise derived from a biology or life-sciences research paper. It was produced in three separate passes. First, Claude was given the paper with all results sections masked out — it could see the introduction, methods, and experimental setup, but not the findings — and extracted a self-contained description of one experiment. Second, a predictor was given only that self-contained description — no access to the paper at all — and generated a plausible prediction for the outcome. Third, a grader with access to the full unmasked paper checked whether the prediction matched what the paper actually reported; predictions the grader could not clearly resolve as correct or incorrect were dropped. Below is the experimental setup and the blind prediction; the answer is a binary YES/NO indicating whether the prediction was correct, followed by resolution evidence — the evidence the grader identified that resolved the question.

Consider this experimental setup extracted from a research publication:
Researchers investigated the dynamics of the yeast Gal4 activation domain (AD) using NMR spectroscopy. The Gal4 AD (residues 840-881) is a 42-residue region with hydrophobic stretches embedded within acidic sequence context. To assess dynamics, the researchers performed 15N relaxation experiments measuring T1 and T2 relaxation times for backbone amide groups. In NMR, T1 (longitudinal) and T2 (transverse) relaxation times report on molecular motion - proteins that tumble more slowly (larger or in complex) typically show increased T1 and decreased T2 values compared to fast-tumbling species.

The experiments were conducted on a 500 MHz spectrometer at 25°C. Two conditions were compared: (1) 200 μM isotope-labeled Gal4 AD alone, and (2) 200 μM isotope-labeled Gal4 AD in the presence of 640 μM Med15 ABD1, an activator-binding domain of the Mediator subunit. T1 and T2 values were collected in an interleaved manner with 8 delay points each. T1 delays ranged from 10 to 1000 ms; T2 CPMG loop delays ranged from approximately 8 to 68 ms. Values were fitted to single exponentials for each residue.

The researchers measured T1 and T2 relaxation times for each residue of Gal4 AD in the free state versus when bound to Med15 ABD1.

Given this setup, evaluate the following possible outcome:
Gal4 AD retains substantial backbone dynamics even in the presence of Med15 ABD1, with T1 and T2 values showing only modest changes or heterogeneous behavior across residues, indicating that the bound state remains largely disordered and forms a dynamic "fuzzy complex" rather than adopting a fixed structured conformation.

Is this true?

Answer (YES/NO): YES